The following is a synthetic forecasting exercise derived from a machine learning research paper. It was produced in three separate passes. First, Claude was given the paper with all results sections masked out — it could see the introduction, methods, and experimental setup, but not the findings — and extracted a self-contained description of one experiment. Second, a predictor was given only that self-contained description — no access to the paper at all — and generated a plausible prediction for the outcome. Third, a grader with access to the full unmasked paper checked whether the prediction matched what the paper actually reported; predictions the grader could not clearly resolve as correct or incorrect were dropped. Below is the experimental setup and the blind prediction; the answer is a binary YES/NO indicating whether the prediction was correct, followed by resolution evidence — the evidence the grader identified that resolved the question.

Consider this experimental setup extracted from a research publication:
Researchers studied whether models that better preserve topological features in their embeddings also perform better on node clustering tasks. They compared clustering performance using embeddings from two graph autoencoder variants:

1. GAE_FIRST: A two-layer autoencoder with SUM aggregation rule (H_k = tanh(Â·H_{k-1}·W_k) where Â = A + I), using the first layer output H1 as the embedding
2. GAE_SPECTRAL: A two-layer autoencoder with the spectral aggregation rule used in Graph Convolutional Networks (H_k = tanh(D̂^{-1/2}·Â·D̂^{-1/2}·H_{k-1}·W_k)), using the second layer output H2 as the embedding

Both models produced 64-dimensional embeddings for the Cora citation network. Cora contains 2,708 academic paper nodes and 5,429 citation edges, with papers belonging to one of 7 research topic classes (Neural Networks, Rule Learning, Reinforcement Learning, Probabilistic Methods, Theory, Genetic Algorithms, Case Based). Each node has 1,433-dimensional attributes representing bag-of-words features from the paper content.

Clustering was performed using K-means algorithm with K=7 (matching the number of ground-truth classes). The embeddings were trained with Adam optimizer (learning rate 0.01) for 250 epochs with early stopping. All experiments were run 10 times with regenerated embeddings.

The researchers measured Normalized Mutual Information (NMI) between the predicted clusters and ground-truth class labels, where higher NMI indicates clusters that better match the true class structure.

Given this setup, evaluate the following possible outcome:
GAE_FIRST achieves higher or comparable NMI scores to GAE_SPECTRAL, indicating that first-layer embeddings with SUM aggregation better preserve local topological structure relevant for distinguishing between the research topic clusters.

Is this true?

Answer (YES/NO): NO